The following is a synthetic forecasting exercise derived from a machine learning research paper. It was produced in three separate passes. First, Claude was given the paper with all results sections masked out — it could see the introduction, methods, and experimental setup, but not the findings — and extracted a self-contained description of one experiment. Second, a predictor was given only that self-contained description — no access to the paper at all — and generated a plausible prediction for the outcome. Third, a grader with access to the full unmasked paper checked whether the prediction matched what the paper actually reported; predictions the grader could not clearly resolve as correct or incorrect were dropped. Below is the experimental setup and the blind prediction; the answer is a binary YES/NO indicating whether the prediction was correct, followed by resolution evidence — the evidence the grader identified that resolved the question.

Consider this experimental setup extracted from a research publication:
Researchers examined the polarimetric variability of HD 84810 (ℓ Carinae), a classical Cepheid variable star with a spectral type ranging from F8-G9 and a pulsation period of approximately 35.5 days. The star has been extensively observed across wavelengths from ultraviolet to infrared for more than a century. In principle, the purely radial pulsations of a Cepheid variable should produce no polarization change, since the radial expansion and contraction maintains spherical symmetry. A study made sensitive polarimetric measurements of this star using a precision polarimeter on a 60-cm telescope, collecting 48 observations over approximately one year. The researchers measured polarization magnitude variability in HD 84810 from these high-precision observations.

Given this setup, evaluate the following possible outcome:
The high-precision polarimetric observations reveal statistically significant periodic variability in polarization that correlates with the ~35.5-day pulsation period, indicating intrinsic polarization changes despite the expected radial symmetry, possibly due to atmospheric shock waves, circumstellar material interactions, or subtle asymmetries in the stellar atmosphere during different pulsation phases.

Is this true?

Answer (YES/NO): NO